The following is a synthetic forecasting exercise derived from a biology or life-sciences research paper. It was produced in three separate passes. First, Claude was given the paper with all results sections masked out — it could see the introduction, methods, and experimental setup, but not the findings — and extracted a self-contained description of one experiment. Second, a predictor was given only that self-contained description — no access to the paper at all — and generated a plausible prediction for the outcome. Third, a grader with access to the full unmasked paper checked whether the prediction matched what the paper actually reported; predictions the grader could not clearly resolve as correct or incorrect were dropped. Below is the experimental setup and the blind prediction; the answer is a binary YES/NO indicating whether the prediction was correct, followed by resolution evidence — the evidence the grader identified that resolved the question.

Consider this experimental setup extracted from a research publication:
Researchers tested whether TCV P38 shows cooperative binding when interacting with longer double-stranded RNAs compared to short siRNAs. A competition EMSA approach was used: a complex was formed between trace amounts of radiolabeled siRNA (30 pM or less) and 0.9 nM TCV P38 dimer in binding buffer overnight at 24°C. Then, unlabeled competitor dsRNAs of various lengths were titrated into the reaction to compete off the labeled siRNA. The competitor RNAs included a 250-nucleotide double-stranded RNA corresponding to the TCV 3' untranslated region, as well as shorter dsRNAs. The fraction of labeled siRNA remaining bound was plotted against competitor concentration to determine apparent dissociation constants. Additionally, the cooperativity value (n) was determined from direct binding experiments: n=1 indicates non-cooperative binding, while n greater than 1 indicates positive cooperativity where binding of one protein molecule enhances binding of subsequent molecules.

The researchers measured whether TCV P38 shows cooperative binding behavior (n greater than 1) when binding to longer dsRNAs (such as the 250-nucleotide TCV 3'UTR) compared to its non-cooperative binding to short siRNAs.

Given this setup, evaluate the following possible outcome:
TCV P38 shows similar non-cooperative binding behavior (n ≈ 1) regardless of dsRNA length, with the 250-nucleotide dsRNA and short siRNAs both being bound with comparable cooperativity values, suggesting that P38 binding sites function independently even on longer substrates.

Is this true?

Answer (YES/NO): NO